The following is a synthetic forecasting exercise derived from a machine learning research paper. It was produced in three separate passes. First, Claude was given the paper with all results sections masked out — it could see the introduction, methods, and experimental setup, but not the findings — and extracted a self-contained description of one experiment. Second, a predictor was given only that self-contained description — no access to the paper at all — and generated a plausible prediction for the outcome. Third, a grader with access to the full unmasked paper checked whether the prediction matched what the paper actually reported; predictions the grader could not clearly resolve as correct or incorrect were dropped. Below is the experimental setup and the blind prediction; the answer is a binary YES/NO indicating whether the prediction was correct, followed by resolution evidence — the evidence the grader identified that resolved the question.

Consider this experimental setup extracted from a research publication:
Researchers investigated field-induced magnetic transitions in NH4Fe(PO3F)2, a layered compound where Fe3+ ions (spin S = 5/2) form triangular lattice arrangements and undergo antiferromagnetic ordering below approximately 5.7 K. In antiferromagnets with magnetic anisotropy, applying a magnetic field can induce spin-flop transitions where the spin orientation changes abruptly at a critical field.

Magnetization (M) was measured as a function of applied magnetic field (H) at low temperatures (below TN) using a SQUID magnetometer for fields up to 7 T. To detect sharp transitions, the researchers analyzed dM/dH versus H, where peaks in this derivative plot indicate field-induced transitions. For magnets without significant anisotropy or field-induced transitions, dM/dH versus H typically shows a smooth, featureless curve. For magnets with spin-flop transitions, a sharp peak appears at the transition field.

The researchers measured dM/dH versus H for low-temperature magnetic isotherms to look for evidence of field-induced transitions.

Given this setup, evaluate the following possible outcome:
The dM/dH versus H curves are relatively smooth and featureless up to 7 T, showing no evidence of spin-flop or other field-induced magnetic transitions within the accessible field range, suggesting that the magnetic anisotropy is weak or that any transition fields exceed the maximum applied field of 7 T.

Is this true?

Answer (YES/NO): NO